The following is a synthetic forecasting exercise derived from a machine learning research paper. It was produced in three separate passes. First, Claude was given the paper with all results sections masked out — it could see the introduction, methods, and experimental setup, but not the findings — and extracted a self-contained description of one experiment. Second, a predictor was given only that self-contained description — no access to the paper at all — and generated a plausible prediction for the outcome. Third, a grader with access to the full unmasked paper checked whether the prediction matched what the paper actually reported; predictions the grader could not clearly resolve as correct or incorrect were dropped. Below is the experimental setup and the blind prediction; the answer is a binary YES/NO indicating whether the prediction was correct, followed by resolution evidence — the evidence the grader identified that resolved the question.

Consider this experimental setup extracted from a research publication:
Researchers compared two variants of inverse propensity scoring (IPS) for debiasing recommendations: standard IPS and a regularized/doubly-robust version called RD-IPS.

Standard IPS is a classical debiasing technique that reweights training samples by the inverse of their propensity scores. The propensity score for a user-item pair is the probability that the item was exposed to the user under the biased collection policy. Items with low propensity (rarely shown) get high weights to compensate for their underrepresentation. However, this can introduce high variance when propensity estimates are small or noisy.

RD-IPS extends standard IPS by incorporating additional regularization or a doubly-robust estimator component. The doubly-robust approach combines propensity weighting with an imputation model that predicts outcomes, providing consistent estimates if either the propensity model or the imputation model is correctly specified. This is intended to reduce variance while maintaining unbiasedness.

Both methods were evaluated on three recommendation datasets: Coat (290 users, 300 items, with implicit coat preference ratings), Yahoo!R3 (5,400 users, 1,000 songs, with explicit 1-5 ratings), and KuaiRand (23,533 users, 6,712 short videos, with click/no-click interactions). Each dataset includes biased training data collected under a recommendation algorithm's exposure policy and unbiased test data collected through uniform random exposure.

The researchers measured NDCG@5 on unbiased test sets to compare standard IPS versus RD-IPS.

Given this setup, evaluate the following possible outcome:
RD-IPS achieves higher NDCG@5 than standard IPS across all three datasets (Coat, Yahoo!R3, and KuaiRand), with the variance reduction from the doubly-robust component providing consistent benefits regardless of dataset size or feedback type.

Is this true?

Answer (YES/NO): NO